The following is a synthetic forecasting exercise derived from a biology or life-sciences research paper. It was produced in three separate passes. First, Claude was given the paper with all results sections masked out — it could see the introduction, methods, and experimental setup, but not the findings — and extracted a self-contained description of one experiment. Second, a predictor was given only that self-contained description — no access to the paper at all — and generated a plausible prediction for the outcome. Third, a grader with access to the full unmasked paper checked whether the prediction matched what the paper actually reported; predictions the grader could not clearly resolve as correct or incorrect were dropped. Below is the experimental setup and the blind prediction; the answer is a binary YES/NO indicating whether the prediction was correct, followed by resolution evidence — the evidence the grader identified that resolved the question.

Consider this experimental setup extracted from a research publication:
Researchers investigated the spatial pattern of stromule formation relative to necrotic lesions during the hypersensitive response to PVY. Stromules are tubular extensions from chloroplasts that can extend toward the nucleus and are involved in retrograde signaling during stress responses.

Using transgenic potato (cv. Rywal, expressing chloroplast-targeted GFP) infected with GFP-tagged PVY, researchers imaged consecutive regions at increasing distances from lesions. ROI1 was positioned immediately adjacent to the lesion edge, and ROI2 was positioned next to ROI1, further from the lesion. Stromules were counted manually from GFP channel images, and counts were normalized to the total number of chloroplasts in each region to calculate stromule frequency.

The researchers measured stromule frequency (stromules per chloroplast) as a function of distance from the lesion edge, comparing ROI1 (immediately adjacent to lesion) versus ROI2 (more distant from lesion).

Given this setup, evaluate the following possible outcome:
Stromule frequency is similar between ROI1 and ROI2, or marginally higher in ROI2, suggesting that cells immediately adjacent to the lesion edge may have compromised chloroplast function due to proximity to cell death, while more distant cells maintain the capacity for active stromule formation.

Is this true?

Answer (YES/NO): NO